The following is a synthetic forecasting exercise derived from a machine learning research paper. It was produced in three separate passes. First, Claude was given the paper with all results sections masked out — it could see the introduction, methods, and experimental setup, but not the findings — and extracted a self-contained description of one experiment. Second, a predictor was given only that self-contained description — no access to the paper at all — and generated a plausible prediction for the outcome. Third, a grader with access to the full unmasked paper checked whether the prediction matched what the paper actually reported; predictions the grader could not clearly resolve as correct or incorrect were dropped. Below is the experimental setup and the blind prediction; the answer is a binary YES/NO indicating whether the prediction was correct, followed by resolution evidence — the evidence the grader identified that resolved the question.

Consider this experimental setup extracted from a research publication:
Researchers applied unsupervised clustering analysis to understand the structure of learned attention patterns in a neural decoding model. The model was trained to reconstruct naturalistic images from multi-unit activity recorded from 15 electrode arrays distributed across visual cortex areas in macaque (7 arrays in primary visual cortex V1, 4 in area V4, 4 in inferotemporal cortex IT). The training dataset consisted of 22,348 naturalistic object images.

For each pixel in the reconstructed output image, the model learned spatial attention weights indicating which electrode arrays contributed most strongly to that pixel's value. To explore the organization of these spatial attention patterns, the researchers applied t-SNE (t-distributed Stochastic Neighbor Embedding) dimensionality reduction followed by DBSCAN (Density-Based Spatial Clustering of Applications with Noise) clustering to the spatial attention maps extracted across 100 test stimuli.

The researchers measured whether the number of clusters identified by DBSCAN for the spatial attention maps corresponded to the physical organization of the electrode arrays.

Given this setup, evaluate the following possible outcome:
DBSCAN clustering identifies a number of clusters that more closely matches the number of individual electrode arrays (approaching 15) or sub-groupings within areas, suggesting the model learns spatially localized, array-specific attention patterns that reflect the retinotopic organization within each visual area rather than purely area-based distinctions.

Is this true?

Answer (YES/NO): YES